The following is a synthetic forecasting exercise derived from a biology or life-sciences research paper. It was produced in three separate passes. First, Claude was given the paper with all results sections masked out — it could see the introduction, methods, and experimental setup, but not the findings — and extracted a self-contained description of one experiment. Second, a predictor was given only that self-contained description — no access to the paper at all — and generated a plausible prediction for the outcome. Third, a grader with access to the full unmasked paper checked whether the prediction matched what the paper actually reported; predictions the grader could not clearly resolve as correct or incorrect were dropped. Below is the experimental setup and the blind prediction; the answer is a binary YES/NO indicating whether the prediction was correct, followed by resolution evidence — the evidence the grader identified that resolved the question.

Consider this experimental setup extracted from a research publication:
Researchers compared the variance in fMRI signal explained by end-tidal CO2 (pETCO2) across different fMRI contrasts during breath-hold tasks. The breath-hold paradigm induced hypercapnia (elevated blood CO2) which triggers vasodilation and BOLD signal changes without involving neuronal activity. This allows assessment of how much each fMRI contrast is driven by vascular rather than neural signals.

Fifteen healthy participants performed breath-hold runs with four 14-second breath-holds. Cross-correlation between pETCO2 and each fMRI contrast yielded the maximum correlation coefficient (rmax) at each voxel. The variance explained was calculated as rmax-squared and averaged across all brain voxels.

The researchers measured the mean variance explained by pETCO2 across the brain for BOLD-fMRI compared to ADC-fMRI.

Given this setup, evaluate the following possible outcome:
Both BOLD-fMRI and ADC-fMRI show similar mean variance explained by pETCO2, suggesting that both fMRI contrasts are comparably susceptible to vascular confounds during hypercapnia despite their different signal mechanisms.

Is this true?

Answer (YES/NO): NO